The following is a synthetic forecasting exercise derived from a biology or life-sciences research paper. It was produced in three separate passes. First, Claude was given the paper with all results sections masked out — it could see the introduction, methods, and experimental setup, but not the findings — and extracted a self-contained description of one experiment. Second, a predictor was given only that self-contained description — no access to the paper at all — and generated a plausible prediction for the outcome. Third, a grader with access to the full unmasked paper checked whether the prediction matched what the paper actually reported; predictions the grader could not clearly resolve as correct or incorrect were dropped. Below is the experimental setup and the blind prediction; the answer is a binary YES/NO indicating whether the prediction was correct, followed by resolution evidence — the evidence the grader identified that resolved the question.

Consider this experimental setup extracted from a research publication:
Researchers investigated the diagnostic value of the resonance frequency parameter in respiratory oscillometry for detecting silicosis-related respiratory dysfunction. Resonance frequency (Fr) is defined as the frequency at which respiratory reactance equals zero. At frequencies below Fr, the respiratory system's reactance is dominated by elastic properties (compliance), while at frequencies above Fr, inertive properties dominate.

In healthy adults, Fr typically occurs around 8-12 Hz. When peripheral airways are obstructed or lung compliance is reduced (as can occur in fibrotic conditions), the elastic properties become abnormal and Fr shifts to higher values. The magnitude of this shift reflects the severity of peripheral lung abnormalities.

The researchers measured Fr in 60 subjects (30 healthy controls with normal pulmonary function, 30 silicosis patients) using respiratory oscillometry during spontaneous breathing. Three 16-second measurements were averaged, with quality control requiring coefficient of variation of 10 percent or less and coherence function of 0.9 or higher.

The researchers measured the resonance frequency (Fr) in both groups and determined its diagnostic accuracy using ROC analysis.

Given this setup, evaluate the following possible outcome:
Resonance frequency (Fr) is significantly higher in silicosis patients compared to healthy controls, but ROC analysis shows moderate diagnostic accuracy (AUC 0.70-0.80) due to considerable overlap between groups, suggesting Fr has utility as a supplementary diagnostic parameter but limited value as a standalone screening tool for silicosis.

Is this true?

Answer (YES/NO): NO